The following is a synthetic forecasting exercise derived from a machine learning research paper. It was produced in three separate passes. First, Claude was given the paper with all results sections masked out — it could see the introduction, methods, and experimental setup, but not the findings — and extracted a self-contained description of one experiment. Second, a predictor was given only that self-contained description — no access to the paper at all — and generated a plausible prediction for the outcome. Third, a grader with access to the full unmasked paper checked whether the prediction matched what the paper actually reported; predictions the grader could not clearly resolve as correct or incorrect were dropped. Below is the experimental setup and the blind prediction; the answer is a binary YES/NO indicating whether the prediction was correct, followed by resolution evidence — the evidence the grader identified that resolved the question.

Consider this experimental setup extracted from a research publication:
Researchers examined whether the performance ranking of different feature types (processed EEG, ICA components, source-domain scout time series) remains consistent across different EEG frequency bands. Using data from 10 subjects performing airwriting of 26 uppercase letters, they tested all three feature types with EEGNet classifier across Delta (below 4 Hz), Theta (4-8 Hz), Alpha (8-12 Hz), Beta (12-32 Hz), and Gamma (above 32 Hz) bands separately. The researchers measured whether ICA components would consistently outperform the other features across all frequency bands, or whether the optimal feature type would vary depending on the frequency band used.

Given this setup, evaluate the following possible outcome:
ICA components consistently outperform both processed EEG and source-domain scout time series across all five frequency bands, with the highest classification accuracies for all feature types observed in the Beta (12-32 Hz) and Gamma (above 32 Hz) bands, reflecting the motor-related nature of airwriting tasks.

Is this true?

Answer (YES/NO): NO